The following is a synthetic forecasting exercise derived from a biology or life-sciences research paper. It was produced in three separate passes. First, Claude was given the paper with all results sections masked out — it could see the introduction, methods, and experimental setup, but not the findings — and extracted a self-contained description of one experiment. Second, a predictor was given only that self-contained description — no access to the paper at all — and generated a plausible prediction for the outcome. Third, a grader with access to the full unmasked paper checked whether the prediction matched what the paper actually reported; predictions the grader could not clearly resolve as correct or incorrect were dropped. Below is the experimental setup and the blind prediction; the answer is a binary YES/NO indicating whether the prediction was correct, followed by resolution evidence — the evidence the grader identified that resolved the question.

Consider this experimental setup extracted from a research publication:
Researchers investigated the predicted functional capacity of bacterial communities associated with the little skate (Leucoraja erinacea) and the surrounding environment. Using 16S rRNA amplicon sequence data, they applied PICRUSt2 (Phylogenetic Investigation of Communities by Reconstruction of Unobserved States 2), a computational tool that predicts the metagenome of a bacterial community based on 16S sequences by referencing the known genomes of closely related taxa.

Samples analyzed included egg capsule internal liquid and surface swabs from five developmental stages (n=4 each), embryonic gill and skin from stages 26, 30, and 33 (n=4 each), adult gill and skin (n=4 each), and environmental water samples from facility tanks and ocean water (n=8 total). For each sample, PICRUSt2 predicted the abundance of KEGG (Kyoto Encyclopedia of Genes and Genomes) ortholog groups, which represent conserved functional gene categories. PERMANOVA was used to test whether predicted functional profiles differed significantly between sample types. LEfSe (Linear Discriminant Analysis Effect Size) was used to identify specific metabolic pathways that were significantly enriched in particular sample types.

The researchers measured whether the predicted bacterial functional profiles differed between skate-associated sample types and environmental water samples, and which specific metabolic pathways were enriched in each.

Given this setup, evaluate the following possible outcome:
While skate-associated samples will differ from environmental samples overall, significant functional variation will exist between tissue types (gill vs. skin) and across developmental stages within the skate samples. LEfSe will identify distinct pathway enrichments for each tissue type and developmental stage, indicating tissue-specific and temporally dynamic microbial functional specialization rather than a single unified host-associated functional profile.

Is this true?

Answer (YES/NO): NO